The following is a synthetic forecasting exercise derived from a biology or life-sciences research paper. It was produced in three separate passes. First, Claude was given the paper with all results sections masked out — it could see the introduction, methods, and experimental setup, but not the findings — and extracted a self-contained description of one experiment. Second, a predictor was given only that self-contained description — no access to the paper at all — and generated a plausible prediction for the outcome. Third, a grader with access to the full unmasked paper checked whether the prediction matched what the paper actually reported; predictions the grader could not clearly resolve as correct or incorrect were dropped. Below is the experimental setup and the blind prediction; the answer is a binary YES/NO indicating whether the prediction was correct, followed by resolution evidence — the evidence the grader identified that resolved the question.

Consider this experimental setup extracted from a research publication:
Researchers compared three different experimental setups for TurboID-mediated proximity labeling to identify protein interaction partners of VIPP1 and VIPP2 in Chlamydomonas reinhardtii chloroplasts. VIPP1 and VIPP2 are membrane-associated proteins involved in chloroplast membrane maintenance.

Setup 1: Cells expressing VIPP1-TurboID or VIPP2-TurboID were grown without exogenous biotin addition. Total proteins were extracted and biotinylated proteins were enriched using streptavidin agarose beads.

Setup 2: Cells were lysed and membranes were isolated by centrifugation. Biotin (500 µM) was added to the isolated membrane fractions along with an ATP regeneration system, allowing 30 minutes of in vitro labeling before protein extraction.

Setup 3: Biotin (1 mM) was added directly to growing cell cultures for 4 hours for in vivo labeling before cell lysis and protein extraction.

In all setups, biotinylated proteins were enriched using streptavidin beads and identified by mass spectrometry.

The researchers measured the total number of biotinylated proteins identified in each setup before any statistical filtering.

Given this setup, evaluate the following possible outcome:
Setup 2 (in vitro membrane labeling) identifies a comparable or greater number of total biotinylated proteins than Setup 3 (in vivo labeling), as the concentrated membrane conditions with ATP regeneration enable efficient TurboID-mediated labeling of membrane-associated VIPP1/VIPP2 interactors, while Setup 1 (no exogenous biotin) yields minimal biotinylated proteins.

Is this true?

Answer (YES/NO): NO